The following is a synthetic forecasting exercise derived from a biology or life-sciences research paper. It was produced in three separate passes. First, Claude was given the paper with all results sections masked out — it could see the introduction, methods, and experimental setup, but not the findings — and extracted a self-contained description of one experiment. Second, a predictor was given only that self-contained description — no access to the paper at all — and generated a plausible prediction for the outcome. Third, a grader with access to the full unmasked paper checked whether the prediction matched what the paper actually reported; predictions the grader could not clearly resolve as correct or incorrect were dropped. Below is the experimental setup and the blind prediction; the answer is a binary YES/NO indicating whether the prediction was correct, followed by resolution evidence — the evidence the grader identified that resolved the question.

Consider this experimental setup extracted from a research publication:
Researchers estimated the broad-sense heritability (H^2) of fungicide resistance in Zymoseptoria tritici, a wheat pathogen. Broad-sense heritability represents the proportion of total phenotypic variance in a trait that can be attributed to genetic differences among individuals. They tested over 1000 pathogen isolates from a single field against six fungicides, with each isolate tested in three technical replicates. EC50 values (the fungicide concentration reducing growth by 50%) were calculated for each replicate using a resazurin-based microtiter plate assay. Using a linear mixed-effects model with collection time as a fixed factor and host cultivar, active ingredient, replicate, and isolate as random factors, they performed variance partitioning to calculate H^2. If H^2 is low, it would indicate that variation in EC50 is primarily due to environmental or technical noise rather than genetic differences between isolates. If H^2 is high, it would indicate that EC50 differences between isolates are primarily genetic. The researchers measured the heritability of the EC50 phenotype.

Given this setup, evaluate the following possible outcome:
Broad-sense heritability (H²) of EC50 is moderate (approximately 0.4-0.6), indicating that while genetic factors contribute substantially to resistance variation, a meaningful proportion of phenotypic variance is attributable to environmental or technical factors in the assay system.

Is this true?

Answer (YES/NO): YES